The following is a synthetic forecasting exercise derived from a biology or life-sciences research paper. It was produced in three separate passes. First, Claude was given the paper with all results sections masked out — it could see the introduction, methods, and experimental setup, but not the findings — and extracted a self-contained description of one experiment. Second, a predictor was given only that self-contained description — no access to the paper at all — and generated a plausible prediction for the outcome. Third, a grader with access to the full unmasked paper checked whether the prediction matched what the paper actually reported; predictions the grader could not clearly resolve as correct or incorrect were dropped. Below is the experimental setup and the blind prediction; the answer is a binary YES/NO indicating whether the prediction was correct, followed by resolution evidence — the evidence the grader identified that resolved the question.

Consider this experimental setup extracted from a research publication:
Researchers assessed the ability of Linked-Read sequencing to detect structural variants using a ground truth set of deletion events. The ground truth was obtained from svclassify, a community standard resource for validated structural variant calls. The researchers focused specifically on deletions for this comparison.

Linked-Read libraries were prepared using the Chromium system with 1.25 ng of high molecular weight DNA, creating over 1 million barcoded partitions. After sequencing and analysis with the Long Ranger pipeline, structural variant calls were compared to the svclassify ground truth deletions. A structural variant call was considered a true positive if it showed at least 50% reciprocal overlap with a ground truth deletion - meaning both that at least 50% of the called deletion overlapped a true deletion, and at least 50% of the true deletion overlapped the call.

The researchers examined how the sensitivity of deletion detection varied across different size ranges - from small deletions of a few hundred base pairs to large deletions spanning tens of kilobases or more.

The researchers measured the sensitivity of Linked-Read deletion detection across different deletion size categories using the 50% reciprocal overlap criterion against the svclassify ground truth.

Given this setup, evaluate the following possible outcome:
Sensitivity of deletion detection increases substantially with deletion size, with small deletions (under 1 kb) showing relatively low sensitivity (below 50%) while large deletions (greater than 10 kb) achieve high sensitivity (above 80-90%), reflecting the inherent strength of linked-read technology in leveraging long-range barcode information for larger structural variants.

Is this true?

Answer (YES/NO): NO